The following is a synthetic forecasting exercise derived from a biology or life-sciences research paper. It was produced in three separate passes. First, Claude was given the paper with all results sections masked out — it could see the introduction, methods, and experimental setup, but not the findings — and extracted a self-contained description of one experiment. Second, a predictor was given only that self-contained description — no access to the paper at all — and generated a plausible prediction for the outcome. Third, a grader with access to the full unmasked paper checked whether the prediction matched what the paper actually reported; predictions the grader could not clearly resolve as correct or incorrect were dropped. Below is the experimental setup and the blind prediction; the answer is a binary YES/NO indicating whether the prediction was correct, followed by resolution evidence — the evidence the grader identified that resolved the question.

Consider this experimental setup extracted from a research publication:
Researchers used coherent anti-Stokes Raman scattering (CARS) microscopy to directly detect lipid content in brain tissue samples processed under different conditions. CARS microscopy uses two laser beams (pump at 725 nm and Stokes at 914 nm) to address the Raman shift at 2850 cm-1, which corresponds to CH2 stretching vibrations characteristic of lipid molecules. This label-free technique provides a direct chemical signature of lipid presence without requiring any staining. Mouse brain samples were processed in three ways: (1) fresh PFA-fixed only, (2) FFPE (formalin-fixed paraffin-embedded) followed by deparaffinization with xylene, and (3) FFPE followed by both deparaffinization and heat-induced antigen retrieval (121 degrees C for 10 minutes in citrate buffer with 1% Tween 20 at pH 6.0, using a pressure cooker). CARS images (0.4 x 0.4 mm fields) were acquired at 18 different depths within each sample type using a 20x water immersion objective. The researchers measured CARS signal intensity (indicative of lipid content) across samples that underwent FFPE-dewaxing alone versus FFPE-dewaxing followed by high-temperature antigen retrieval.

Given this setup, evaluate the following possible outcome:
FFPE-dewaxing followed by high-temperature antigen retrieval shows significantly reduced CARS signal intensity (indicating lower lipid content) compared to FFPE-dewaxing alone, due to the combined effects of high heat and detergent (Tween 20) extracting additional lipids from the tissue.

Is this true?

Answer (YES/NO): YES